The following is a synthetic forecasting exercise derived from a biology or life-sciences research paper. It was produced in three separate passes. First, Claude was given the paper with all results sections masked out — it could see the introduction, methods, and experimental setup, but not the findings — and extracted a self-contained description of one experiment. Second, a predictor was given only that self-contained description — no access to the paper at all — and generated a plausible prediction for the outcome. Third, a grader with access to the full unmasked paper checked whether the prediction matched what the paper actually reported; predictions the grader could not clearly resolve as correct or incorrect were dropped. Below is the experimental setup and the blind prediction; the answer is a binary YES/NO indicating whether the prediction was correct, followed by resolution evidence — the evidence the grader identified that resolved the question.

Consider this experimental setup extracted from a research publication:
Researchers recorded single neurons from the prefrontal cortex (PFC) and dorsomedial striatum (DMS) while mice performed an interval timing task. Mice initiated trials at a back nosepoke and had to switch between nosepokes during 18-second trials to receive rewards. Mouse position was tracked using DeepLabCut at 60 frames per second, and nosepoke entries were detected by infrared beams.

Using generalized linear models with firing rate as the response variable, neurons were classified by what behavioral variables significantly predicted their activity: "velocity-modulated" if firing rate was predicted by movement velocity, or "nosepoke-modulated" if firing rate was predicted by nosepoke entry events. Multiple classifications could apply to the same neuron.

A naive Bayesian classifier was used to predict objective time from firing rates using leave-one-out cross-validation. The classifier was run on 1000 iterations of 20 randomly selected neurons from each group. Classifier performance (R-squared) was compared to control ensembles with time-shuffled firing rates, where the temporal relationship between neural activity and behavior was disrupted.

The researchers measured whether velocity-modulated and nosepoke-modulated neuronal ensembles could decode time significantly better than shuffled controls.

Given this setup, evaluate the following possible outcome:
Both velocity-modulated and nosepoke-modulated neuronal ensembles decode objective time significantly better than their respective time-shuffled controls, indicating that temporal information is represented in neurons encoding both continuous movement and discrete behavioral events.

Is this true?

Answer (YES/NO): YES